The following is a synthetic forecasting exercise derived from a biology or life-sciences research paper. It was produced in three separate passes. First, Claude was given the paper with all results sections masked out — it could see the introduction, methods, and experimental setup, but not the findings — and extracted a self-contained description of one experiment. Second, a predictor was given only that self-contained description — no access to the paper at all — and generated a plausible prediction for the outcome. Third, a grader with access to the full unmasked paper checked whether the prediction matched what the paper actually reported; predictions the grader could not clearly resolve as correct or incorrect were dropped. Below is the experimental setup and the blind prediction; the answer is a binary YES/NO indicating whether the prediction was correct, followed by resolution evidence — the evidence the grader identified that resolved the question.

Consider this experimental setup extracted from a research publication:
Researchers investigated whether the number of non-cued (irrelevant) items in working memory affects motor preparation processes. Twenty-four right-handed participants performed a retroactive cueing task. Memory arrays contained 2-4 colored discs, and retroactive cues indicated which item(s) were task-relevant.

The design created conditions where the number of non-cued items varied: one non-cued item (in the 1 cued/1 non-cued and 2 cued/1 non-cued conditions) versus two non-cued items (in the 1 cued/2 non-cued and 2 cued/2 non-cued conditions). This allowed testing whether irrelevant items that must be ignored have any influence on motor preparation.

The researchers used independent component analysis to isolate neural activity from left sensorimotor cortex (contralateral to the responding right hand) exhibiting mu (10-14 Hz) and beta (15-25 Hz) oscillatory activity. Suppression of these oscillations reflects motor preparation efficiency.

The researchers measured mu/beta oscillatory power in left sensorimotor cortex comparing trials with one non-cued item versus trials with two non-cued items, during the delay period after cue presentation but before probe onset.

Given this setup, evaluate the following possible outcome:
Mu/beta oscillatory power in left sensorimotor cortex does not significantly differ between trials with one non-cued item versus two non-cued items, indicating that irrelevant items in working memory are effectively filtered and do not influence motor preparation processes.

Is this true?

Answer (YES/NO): YES